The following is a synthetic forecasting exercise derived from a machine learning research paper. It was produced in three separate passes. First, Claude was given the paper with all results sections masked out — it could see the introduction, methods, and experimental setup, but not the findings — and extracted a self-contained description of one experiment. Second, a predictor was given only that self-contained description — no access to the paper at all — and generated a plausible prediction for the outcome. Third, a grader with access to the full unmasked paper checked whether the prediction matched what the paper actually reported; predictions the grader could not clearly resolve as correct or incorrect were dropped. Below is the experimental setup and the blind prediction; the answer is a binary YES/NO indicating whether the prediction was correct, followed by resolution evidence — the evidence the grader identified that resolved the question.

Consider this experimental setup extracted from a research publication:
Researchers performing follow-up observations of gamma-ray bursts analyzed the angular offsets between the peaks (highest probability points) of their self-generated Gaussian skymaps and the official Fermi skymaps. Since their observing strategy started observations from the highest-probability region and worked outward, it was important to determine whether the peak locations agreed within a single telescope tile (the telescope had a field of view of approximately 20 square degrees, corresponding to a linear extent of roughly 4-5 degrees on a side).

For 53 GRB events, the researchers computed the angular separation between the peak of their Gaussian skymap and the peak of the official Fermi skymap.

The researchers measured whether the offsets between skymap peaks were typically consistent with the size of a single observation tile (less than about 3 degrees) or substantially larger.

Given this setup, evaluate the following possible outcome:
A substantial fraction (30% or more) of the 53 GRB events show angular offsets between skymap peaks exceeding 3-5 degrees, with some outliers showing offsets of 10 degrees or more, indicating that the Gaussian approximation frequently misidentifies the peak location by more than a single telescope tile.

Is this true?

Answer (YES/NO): NO